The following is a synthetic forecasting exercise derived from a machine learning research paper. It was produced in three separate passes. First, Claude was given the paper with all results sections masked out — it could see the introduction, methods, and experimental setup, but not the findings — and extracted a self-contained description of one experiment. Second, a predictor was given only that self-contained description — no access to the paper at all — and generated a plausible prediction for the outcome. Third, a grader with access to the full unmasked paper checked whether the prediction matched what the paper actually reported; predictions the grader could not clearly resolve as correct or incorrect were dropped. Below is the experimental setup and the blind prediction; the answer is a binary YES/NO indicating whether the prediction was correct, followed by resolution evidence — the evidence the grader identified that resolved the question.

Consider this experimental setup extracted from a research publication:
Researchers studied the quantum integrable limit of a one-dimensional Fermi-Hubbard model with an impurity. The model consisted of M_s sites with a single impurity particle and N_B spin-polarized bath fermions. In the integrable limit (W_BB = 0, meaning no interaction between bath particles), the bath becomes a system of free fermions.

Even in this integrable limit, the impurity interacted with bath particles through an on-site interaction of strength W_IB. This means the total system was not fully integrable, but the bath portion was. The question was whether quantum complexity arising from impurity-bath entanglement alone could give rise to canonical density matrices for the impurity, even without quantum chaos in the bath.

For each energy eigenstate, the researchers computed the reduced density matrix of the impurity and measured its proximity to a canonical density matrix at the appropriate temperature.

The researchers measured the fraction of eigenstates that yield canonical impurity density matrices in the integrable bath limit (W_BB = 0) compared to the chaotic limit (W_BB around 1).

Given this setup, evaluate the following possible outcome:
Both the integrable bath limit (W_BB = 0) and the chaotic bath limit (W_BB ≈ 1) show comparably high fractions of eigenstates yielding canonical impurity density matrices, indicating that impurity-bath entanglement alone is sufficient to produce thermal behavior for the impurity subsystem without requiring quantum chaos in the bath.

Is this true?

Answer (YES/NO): NO